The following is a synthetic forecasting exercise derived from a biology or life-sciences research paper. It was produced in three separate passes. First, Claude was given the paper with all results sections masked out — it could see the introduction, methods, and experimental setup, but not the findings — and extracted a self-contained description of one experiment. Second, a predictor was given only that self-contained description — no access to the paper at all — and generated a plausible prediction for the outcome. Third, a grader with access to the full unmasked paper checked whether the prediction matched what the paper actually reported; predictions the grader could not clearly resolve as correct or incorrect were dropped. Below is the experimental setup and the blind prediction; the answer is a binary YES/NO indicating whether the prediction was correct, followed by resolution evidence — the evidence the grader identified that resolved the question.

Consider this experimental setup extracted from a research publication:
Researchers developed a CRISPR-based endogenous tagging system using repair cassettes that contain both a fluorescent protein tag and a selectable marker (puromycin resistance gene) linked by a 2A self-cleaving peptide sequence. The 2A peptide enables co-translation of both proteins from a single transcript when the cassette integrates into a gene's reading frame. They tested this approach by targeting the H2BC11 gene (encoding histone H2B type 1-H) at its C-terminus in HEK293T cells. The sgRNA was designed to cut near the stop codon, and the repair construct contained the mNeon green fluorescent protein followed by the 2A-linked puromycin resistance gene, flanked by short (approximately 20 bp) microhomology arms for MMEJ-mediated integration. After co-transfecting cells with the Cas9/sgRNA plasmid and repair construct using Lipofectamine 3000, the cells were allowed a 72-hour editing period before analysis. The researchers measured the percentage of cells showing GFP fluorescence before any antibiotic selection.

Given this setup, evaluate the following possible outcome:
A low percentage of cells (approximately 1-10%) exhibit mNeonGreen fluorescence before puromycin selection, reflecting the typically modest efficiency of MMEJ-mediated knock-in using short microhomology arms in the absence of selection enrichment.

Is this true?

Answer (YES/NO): YES